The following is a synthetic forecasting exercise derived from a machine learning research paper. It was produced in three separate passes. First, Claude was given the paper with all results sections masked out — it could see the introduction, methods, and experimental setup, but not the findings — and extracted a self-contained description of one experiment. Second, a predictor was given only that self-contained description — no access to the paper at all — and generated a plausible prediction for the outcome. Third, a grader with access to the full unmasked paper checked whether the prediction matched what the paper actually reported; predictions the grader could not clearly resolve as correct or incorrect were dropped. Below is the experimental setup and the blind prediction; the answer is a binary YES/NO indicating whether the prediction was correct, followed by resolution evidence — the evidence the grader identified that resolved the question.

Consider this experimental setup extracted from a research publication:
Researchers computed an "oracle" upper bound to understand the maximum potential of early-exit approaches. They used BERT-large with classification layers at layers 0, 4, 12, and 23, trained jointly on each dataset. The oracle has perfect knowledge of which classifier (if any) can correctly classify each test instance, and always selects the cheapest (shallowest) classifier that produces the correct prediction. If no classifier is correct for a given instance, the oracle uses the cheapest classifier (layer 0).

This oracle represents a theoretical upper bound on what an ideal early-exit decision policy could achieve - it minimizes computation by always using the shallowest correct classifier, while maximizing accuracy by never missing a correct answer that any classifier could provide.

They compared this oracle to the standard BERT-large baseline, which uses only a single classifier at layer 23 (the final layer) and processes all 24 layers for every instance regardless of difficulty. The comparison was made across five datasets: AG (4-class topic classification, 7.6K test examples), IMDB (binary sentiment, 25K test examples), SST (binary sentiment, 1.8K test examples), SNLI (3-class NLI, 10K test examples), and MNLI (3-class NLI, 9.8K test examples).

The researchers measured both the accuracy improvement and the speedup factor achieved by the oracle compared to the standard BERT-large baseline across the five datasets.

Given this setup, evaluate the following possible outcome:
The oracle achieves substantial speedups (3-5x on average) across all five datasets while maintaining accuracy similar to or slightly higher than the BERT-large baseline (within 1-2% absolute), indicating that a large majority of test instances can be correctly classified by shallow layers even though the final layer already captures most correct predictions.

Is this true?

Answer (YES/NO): NO